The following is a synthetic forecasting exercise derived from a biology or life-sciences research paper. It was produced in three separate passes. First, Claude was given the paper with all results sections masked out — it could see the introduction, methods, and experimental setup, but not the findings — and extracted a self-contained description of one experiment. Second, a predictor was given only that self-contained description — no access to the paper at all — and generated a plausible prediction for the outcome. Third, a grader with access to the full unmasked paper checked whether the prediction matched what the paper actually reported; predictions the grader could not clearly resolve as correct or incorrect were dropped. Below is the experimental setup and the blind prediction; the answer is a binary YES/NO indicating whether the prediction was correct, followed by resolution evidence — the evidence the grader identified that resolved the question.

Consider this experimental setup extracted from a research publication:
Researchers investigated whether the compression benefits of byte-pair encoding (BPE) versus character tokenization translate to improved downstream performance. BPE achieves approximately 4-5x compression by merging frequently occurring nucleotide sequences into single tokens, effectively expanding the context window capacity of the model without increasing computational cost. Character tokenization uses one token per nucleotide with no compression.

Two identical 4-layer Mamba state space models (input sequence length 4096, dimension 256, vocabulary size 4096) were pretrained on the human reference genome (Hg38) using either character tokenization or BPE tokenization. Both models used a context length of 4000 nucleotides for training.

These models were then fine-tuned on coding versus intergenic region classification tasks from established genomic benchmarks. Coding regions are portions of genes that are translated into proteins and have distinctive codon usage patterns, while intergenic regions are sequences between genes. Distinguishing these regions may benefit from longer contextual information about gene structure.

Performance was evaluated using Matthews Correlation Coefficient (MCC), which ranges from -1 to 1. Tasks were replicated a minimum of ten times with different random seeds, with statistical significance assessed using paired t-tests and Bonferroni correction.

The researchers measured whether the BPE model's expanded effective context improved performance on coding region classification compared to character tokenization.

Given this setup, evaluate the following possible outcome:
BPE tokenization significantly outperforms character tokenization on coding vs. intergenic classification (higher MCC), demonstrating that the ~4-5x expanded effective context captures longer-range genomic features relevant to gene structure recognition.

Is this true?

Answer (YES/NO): NO